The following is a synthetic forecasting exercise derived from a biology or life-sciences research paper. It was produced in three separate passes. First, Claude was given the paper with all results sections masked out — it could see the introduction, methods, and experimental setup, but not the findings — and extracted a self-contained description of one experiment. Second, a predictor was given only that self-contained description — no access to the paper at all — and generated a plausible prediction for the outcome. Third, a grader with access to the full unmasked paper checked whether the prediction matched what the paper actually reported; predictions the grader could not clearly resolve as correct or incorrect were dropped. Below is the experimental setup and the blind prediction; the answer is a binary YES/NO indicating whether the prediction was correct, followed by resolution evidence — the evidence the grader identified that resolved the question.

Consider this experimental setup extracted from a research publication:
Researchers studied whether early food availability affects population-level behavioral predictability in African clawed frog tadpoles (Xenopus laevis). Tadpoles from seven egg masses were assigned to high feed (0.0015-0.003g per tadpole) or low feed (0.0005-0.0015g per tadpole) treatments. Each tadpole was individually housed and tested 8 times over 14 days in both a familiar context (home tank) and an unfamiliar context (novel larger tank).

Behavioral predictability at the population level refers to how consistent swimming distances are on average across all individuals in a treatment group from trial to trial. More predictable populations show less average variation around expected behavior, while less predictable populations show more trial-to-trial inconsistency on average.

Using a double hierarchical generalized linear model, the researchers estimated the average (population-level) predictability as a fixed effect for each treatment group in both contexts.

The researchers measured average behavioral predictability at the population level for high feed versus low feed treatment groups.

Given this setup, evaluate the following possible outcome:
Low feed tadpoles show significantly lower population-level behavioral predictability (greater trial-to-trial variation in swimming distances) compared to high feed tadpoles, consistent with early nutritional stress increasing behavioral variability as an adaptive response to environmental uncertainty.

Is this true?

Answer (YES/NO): YES